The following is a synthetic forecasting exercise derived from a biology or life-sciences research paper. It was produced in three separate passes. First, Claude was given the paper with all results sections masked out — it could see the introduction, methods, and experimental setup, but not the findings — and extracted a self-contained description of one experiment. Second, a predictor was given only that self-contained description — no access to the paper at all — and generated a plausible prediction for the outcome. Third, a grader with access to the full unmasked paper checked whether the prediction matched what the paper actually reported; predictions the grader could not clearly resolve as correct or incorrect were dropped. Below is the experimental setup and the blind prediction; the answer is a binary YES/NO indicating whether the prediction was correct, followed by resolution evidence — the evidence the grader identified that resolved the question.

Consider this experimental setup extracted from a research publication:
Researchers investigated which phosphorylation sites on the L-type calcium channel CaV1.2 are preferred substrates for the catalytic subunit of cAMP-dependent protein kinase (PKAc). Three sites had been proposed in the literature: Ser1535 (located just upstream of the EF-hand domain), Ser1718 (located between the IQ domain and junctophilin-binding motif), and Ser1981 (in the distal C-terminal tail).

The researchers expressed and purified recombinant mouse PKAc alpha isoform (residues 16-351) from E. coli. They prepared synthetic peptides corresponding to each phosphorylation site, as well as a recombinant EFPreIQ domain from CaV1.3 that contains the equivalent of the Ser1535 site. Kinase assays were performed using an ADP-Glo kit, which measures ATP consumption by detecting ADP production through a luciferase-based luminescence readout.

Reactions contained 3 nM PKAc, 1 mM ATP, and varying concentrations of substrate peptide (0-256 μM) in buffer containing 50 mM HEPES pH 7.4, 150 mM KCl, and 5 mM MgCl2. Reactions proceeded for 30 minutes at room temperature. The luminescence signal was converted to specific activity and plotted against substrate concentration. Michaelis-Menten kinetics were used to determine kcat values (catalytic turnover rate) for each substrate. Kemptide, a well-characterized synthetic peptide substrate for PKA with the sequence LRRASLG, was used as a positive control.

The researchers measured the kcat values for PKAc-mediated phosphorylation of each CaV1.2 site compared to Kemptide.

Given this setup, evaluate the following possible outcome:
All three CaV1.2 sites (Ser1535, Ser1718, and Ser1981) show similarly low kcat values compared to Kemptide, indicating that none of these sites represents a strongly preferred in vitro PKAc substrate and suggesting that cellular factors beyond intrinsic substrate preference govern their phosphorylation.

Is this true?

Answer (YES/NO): NO